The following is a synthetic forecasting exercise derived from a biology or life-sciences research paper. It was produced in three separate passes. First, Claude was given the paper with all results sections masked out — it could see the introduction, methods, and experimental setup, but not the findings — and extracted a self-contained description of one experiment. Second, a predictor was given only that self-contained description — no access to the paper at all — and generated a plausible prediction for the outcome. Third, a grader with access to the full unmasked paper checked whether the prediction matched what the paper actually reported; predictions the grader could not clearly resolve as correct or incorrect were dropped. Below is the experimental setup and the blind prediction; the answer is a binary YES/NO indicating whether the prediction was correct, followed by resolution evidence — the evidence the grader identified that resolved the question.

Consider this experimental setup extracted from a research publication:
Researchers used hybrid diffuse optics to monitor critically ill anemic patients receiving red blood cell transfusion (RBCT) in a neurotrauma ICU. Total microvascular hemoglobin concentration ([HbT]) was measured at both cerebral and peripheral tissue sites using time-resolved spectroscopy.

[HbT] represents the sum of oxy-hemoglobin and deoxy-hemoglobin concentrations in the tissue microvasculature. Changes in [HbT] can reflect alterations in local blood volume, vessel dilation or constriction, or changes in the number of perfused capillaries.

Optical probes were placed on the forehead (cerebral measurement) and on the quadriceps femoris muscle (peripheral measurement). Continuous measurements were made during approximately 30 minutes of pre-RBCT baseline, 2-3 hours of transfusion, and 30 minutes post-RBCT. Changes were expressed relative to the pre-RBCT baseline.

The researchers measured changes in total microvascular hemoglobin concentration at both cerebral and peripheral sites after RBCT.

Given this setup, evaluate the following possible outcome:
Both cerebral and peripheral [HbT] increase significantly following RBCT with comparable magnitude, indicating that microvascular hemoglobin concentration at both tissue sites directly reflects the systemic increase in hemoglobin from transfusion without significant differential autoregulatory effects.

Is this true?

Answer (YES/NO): YES